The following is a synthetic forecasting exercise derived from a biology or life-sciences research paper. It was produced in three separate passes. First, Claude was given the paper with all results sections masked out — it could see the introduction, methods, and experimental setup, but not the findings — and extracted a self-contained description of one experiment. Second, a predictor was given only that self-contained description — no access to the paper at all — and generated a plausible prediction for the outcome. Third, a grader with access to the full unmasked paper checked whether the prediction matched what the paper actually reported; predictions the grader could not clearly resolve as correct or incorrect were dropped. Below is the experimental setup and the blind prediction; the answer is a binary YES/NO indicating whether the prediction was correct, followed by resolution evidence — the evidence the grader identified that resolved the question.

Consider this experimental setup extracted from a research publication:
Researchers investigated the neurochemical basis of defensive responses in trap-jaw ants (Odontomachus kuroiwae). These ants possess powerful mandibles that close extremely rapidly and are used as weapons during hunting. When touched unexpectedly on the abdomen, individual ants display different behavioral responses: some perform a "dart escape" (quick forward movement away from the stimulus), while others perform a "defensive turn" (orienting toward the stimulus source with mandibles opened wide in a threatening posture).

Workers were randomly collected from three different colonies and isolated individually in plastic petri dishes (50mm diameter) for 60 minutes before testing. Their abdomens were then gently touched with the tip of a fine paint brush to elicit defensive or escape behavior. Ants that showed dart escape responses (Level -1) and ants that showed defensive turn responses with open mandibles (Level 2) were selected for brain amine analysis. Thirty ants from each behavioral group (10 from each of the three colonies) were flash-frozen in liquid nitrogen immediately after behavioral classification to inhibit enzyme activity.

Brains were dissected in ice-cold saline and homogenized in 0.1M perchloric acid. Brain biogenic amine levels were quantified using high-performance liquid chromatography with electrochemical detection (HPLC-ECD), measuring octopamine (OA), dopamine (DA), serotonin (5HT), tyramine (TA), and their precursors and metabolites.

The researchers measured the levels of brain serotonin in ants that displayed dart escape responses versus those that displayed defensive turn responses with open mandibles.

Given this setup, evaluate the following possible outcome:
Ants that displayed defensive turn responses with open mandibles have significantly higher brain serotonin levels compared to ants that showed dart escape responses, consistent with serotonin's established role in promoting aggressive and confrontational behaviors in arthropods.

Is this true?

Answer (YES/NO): YES